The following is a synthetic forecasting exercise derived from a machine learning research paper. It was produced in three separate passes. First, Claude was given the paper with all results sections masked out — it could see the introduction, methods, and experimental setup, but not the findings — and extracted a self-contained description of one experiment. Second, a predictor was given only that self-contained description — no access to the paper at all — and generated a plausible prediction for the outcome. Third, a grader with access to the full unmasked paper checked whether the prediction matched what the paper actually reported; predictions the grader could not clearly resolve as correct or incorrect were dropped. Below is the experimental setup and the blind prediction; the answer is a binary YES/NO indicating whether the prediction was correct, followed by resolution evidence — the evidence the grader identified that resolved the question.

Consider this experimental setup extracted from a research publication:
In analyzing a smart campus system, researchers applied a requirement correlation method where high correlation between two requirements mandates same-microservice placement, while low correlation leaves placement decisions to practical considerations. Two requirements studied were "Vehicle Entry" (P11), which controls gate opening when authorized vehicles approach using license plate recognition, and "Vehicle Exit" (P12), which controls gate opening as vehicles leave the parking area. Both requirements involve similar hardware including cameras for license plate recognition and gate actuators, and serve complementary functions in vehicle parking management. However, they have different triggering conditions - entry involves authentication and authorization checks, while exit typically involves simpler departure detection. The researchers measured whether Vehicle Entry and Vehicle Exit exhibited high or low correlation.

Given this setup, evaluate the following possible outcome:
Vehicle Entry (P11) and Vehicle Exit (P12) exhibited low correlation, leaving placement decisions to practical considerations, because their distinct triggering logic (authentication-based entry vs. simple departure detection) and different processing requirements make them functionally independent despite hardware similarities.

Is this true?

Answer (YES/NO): NO